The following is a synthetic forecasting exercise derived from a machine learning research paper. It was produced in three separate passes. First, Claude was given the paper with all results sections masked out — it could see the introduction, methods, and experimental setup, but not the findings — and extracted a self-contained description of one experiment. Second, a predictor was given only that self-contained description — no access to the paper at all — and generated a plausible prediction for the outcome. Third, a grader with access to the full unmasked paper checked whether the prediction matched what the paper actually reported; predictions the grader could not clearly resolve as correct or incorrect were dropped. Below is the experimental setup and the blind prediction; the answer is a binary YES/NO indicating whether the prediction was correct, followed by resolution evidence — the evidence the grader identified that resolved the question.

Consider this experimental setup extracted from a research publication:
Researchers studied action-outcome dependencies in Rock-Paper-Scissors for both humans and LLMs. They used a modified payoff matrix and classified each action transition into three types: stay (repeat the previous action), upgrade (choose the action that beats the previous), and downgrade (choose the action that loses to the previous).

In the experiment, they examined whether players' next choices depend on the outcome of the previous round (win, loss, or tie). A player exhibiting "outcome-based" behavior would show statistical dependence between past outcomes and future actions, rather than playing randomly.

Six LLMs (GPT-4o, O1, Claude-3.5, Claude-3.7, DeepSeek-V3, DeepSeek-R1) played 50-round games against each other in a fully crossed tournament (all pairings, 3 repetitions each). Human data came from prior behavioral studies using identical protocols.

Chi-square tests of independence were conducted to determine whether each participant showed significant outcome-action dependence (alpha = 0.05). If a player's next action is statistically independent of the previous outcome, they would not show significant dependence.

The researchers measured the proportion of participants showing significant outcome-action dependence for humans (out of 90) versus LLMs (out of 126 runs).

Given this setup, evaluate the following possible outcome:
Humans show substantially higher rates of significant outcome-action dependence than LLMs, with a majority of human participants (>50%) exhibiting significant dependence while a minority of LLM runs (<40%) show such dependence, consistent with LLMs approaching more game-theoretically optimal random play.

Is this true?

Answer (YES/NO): NO